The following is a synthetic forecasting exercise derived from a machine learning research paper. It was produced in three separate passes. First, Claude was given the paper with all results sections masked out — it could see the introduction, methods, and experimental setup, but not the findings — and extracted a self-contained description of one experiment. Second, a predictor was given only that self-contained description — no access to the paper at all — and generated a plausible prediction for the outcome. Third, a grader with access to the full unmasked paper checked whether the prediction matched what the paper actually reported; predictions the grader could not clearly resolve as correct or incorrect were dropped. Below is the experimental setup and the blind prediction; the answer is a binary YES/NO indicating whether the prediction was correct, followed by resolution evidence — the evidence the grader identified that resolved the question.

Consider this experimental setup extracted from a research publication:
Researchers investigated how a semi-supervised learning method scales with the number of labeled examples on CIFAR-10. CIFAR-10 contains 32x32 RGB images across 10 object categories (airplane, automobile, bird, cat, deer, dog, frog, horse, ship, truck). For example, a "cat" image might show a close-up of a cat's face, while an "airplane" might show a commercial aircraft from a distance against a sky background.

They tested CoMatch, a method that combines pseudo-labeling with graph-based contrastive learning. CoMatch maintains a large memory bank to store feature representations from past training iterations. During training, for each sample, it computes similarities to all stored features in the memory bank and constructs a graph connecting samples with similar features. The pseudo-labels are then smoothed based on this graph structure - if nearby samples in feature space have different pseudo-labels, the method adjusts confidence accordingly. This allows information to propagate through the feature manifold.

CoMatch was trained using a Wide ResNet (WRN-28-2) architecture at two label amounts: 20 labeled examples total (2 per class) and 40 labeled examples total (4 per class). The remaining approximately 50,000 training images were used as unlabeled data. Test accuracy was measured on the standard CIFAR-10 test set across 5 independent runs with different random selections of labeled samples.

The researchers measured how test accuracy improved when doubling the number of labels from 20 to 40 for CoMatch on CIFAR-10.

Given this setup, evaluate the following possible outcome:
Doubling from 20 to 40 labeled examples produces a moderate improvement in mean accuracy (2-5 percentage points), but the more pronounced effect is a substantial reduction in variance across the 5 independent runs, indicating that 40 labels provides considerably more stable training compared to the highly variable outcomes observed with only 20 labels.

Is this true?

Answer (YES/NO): NO